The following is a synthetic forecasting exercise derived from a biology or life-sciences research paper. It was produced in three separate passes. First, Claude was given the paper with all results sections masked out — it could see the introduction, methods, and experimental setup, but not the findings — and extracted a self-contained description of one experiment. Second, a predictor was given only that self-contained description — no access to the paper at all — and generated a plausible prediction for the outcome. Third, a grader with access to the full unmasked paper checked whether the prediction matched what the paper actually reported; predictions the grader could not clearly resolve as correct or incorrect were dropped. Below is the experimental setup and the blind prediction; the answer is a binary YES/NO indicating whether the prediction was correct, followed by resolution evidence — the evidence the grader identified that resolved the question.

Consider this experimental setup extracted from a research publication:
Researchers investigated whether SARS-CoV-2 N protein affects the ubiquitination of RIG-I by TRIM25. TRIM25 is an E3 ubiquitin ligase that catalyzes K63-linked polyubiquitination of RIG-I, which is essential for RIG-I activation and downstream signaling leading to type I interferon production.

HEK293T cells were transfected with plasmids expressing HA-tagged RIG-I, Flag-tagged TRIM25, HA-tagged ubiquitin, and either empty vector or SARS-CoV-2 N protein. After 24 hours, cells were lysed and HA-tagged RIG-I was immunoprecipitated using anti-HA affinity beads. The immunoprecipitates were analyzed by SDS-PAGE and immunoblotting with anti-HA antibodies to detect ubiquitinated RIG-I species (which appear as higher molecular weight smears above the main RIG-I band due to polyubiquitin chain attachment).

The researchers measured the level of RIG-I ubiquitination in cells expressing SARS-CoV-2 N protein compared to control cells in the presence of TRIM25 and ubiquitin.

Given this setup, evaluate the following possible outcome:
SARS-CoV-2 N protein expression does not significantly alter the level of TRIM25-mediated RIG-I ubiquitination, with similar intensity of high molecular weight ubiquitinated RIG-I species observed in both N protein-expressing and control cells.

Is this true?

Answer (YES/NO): NO